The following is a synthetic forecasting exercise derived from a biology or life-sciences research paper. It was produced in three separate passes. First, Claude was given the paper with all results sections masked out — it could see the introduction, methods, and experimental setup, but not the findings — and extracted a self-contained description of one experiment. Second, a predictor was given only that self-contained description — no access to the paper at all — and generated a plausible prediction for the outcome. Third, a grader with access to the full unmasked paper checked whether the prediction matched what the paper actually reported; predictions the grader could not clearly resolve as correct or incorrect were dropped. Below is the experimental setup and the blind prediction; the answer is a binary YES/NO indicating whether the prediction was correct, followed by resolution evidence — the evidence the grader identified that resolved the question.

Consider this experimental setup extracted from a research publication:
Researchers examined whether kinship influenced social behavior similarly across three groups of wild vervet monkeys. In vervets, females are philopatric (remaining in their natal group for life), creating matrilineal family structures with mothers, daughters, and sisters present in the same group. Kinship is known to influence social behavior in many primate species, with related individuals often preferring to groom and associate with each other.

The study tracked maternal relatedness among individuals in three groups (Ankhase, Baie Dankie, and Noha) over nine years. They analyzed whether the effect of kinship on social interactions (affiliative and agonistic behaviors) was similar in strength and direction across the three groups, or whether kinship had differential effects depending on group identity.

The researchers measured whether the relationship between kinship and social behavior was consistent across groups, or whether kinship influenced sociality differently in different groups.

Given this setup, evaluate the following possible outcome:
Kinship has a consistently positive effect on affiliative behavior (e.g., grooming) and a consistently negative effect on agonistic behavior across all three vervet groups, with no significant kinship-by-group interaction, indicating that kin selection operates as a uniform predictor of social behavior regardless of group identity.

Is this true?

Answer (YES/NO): NO